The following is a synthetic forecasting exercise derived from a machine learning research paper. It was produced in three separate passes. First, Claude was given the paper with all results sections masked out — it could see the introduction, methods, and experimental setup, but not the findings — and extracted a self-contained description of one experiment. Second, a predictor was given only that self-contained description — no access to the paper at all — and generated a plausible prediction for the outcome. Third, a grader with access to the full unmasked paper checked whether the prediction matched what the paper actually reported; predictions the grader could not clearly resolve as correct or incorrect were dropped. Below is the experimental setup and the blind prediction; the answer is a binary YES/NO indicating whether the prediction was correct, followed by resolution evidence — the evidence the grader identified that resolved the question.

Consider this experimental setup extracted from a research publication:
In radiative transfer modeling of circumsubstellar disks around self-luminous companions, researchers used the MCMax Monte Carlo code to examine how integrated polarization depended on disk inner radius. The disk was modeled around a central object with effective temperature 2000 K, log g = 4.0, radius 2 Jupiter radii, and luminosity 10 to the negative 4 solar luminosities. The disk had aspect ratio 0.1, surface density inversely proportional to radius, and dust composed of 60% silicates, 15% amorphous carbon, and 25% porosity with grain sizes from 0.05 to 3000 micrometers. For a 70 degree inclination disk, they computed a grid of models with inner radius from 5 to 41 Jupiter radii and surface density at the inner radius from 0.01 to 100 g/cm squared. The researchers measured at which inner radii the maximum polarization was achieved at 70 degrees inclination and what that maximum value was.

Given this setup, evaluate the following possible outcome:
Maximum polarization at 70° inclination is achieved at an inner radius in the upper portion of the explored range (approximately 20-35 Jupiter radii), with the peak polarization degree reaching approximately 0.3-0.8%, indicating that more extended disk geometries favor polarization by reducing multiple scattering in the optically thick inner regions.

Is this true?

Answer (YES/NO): NO